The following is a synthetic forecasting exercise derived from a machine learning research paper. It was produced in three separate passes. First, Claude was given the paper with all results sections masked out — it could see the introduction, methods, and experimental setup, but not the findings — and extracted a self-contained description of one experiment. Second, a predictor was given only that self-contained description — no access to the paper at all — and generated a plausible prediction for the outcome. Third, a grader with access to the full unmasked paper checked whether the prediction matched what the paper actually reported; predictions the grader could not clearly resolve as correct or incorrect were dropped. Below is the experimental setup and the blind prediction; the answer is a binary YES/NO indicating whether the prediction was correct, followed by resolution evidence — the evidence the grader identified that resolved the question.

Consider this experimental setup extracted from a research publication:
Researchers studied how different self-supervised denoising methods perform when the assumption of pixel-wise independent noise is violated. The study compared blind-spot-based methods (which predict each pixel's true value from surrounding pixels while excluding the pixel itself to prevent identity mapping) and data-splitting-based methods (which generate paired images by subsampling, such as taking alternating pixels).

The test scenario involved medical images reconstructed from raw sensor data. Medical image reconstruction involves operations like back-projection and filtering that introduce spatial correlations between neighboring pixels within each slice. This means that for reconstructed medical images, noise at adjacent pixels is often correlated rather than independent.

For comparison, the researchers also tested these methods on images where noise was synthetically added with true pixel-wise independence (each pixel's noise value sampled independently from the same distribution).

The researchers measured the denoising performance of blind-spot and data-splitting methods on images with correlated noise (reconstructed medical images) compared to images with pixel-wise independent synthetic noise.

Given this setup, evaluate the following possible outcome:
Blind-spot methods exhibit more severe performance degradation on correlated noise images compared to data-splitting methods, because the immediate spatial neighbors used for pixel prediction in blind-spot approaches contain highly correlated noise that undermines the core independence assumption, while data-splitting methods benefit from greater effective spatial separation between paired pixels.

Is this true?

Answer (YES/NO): NO